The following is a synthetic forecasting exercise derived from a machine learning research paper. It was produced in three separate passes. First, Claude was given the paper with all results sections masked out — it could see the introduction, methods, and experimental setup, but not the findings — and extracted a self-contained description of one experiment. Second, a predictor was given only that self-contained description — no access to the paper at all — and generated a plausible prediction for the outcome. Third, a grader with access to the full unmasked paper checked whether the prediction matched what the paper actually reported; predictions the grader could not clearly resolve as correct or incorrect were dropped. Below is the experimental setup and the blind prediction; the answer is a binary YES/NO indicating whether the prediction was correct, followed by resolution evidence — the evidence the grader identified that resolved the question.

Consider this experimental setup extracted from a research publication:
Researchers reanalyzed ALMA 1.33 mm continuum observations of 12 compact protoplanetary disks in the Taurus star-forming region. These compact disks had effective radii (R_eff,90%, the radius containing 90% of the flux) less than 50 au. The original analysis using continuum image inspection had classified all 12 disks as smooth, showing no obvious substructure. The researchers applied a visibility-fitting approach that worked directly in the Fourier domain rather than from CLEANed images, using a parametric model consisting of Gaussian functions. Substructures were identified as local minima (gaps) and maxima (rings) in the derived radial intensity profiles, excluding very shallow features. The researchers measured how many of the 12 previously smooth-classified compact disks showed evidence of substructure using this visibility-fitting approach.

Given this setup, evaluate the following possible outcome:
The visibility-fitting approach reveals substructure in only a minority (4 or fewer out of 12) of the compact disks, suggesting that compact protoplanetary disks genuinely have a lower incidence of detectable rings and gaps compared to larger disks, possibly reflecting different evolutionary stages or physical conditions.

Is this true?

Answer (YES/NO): NO